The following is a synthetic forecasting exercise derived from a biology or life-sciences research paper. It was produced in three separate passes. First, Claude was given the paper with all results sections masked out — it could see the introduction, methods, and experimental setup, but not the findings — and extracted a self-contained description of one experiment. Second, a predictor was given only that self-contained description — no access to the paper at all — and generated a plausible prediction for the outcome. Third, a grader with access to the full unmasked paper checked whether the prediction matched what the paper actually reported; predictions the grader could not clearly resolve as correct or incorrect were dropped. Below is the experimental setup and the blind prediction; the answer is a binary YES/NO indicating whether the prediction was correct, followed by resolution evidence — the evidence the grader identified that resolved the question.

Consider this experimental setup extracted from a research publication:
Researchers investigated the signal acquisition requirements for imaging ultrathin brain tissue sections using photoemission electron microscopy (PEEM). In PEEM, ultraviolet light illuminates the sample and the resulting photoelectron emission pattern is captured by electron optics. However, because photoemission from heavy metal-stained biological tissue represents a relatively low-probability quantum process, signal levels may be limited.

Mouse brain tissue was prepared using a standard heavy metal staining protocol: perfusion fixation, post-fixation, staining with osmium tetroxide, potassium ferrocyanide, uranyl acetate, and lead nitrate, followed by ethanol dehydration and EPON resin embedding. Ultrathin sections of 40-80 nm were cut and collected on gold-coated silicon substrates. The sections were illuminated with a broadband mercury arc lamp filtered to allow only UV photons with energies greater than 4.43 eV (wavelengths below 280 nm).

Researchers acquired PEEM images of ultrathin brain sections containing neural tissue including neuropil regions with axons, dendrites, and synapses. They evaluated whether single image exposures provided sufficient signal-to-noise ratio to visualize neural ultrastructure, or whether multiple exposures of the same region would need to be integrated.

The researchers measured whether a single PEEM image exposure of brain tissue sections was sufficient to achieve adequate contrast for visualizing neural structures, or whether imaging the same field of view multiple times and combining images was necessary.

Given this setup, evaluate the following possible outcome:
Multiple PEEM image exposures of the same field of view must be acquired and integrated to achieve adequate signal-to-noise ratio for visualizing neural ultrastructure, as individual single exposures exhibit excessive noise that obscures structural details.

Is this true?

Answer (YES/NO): YES